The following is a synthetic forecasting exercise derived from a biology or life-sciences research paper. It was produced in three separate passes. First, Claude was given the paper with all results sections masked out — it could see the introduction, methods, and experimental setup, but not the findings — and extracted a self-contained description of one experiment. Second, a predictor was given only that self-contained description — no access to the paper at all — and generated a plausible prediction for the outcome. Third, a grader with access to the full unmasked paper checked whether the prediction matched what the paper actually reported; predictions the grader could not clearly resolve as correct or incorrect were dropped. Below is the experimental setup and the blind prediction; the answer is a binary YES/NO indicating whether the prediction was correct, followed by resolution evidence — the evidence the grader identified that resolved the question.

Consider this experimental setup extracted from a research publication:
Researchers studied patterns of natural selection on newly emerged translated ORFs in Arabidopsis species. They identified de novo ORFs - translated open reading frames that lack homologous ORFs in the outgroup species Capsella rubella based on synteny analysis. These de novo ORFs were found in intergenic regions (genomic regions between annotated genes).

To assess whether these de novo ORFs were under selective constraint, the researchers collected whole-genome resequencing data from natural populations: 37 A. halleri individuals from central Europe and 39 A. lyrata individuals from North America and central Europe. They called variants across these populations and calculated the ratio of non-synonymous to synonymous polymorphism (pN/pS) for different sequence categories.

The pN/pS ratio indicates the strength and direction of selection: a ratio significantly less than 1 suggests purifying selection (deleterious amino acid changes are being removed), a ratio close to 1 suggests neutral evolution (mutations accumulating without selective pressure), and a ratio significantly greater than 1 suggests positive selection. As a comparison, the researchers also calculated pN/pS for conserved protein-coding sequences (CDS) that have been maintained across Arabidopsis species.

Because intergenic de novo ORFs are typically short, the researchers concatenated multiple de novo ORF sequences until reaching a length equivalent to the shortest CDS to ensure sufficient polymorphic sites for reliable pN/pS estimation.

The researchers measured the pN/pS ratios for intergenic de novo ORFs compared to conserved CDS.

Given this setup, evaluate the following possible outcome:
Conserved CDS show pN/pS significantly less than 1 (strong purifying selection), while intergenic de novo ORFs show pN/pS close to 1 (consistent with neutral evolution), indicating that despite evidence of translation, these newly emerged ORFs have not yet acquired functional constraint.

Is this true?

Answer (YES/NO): YES